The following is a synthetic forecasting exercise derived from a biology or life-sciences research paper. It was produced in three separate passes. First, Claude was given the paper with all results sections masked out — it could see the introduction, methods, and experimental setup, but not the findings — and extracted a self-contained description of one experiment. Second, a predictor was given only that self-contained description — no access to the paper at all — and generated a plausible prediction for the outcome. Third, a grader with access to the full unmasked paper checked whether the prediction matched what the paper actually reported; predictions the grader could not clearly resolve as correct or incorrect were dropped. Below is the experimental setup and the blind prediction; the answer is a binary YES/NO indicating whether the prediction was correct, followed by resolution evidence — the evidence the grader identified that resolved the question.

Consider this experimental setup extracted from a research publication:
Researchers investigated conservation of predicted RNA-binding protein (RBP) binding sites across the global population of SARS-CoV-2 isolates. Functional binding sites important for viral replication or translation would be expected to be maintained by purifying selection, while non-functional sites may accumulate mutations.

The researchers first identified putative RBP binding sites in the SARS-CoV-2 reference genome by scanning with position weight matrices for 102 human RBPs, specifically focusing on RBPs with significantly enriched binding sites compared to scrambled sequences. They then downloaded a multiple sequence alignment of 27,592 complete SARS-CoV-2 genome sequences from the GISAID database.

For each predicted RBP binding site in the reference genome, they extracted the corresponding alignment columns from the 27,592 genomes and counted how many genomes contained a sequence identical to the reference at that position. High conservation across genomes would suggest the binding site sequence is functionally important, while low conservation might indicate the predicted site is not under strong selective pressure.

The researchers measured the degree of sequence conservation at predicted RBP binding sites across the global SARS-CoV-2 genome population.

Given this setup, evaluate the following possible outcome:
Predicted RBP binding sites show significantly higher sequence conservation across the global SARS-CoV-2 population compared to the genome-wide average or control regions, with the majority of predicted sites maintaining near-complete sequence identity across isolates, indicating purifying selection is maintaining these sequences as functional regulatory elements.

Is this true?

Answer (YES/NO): NO